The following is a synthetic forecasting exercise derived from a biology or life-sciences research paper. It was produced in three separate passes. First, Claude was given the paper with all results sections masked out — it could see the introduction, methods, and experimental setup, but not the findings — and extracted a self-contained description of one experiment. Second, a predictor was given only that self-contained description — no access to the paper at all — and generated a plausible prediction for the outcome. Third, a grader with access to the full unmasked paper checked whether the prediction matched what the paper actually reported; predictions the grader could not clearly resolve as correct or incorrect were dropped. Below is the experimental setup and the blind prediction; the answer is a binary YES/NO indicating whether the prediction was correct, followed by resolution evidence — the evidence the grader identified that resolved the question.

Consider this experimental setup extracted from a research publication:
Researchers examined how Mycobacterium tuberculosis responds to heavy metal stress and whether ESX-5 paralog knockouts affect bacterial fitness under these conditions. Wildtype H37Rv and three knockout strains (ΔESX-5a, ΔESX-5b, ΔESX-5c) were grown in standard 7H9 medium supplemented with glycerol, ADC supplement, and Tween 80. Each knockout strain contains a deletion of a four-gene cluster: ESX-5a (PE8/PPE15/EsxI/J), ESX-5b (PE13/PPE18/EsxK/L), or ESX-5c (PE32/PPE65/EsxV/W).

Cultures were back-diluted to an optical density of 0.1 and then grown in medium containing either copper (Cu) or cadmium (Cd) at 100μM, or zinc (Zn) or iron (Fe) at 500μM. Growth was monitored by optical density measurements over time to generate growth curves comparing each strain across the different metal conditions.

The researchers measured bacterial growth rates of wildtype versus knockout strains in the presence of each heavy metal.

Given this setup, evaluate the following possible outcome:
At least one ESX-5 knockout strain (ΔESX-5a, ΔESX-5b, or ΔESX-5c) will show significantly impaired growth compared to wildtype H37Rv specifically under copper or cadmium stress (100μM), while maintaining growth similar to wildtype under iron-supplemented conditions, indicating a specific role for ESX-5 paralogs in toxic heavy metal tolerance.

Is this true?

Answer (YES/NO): NO